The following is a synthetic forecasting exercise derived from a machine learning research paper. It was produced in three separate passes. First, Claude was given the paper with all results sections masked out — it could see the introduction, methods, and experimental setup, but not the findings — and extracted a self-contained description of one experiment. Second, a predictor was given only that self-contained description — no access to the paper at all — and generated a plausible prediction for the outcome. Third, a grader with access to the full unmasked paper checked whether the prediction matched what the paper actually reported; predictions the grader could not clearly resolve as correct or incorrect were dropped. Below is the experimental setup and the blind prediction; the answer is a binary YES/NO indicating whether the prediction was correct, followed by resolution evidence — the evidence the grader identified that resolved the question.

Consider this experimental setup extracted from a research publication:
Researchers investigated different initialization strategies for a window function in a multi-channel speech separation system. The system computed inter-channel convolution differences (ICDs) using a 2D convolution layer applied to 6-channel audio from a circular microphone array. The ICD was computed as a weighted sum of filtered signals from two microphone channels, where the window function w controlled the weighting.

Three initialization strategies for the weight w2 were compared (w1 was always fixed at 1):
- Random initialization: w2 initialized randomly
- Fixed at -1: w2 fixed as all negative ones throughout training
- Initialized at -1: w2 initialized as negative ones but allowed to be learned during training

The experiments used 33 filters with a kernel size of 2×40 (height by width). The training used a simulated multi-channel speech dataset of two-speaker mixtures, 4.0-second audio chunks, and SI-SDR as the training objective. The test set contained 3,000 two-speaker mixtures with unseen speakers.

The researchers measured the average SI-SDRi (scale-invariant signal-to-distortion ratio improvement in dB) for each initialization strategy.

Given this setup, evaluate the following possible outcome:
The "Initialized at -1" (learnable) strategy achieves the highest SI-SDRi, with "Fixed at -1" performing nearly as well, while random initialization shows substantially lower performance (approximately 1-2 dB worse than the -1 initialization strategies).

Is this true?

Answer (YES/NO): NO